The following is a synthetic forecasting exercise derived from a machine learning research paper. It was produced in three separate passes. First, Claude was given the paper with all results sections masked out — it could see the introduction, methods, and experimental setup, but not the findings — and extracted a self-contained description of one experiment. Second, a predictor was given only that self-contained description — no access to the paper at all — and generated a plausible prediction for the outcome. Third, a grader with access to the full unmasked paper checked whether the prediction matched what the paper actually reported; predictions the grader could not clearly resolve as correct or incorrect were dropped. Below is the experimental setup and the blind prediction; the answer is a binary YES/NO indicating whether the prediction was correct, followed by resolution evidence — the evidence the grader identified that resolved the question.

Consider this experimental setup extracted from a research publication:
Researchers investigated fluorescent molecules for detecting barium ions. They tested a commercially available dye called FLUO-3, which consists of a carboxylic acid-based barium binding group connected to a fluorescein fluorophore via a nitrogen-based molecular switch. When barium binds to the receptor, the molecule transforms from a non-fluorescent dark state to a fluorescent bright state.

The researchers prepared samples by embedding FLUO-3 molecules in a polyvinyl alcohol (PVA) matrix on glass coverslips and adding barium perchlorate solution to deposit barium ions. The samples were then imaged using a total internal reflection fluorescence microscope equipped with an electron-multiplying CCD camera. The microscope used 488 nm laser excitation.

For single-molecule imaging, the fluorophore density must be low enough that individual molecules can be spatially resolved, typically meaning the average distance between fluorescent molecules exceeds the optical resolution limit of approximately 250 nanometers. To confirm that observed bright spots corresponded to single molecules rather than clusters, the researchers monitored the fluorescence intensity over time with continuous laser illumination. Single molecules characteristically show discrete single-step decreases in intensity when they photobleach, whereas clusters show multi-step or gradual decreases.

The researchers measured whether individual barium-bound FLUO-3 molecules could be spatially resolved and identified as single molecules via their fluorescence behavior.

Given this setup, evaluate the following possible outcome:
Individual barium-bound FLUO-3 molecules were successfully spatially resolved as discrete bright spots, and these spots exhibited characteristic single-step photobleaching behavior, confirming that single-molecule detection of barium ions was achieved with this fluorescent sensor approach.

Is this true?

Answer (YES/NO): YES